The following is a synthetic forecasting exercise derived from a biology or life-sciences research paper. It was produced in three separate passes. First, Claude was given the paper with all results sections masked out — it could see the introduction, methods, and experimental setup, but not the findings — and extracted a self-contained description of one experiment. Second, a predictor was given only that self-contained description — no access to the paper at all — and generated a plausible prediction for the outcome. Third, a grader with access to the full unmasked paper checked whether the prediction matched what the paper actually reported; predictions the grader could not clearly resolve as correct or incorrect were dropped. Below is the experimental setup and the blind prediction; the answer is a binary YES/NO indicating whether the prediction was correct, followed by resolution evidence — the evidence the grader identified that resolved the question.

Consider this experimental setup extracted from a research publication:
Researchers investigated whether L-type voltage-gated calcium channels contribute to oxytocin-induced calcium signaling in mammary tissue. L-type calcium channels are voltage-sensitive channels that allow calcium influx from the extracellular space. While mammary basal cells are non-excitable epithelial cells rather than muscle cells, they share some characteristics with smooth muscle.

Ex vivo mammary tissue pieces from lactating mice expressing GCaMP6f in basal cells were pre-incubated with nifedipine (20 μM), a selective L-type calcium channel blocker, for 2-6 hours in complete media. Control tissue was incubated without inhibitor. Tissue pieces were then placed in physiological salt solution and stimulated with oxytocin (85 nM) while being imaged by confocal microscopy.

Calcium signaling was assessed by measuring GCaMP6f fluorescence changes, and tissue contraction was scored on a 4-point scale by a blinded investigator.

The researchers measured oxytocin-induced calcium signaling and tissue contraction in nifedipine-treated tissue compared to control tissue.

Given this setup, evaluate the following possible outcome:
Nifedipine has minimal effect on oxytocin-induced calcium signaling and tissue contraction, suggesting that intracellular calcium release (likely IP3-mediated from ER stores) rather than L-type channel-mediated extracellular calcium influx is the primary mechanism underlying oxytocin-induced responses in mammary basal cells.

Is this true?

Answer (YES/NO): NO